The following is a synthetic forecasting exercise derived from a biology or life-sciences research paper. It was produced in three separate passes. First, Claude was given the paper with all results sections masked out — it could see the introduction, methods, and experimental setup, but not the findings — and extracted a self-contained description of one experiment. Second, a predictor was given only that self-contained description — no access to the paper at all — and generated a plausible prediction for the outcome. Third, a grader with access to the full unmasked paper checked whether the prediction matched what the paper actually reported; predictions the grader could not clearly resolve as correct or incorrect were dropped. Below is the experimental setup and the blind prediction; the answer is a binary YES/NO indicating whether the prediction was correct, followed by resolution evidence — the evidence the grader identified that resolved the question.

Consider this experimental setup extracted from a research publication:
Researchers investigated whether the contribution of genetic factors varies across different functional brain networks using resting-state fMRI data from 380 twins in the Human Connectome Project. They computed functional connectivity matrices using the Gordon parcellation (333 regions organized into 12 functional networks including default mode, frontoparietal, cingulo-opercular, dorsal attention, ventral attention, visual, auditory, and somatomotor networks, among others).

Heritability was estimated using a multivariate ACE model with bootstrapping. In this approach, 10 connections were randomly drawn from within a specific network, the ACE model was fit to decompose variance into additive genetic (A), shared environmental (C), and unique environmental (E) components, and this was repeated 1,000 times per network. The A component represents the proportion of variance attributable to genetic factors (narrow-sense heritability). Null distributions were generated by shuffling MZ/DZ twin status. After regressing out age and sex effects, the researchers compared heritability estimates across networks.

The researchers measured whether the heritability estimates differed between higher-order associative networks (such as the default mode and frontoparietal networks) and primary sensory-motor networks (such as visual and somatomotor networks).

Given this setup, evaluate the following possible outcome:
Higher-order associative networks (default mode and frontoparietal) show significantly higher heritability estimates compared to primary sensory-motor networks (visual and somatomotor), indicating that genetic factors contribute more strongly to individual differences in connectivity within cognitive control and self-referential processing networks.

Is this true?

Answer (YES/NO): NO